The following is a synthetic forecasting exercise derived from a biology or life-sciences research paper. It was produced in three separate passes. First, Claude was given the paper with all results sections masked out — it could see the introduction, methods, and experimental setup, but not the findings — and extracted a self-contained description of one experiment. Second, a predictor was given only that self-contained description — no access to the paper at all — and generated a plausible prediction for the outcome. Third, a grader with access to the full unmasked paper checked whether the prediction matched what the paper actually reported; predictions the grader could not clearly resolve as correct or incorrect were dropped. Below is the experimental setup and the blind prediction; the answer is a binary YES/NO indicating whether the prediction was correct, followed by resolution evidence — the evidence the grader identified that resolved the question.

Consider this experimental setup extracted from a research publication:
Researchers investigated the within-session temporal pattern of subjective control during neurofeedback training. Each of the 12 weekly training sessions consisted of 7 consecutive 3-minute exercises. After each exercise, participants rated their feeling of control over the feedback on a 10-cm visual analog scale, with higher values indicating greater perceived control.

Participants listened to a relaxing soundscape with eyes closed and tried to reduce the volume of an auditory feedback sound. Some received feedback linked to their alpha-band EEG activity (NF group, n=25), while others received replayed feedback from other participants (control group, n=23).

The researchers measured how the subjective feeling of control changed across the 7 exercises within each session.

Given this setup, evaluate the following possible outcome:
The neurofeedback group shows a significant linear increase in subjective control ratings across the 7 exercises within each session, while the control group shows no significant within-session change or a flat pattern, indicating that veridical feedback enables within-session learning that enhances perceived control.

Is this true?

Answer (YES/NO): NO